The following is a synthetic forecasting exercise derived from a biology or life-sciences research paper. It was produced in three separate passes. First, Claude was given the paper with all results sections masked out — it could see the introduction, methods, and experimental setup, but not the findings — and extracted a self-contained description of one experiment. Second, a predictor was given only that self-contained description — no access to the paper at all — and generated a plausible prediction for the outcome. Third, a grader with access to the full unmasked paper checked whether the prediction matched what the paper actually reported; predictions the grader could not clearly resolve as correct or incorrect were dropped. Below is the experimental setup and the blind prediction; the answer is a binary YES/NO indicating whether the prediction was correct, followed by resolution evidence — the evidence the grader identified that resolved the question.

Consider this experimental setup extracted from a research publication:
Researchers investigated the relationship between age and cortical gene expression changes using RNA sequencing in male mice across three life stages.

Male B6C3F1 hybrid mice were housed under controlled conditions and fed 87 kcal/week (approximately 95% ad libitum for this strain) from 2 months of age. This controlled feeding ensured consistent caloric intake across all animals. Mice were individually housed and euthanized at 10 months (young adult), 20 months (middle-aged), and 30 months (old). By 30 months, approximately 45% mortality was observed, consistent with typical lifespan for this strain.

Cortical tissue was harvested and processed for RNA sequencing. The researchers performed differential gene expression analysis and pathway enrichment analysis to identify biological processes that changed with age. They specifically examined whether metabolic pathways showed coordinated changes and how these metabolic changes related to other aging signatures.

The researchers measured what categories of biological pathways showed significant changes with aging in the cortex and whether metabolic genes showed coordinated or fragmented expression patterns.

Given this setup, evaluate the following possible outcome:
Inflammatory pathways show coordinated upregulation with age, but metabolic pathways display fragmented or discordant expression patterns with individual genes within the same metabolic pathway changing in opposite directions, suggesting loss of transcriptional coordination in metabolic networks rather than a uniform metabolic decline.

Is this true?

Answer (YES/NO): NO